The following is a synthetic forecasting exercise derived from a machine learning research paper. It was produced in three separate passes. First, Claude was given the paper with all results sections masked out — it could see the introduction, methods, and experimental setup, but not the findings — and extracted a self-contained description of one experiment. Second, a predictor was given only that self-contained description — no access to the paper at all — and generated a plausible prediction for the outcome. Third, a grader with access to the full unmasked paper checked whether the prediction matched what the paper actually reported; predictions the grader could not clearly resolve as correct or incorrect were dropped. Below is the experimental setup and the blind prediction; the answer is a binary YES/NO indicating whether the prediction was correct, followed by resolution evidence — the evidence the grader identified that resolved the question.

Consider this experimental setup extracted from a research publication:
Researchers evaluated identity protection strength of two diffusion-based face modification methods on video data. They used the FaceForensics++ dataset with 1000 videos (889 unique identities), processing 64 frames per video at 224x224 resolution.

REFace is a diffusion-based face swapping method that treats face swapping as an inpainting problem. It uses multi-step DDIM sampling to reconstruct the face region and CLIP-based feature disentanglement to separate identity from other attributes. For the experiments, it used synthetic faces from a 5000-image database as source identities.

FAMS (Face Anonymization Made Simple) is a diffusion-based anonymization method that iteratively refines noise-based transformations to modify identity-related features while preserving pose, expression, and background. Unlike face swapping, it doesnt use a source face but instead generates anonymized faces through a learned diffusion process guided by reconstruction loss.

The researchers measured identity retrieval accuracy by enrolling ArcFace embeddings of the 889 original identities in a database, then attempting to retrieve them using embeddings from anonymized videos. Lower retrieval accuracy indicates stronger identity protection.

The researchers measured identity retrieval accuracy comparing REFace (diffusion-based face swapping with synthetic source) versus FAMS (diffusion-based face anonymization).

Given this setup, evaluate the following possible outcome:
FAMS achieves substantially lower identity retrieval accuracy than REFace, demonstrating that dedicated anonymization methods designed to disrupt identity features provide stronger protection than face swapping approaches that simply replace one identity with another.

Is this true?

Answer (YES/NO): NO